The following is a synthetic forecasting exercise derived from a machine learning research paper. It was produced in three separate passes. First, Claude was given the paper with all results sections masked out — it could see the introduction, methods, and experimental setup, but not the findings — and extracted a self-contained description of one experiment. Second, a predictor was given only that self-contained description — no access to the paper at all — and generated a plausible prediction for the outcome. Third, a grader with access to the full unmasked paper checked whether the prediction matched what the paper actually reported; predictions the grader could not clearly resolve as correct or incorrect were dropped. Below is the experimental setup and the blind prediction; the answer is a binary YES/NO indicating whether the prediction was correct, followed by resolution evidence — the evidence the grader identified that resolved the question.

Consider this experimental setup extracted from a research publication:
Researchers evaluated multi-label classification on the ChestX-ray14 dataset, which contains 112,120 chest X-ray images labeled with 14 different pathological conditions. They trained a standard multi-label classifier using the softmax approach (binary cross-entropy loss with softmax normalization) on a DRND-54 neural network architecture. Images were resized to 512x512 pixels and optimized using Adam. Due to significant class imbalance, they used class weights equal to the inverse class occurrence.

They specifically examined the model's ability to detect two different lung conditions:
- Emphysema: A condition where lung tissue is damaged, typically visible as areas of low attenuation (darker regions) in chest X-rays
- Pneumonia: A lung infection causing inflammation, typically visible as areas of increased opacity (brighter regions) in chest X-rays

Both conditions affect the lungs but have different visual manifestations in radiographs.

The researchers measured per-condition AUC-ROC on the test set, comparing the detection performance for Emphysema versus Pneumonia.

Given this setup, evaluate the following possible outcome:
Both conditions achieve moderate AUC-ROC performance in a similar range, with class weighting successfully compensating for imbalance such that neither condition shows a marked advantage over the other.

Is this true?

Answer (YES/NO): NO